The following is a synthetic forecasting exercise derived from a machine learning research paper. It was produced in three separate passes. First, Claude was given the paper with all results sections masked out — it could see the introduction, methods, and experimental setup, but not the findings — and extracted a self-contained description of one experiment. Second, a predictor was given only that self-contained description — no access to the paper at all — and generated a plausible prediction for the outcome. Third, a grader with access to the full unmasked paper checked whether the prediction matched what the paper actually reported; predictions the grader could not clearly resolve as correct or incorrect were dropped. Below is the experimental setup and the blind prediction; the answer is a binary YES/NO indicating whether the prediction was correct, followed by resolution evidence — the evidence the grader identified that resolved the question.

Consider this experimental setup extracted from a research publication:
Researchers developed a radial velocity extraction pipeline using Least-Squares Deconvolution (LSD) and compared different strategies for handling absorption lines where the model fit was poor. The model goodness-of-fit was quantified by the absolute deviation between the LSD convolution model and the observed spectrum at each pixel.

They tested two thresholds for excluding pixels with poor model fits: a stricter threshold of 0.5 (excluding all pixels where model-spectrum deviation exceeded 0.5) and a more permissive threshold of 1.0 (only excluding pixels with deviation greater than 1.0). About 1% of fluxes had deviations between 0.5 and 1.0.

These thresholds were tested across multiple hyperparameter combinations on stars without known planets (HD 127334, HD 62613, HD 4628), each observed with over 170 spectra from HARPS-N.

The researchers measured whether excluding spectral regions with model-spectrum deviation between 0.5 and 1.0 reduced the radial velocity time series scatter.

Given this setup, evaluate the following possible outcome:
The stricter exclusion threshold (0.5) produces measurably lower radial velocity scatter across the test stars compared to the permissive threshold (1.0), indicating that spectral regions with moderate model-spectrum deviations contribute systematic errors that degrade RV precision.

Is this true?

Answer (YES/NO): YES